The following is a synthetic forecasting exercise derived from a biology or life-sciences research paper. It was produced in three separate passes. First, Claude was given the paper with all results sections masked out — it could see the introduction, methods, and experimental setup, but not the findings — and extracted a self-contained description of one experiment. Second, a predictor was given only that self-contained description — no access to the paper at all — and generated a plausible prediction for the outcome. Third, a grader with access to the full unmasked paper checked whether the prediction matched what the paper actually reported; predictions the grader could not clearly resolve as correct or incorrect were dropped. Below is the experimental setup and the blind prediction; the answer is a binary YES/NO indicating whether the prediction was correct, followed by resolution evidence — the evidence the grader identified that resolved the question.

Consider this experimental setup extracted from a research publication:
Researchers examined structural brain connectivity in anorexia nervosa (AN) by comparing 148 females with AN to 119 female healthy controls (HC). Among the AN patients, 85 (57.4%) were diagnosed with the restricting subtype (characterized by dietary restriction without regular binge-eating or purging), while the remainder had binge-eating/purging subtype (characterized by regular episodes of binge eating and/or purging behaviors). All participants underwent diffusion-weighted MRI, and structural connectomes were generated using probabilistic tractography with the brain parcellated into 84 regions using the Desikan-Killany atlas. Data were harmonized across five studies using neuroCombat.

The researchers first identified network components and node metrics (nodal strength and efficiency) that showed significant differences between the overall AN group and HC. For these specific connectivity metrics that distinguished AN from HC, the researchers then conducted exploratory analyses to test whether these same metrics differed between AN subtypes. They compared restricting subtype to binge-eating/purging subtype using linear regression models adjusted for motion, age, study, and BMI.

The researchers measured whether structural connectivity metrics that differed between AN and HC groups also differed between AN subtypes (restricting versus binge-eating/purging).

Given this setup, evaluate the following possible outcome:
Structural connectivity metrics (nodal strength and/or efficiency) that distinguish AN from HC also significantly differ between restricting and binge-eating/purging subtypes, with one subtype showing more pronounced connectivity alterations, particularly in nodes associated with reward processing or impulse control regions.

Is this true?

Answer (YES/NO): NO